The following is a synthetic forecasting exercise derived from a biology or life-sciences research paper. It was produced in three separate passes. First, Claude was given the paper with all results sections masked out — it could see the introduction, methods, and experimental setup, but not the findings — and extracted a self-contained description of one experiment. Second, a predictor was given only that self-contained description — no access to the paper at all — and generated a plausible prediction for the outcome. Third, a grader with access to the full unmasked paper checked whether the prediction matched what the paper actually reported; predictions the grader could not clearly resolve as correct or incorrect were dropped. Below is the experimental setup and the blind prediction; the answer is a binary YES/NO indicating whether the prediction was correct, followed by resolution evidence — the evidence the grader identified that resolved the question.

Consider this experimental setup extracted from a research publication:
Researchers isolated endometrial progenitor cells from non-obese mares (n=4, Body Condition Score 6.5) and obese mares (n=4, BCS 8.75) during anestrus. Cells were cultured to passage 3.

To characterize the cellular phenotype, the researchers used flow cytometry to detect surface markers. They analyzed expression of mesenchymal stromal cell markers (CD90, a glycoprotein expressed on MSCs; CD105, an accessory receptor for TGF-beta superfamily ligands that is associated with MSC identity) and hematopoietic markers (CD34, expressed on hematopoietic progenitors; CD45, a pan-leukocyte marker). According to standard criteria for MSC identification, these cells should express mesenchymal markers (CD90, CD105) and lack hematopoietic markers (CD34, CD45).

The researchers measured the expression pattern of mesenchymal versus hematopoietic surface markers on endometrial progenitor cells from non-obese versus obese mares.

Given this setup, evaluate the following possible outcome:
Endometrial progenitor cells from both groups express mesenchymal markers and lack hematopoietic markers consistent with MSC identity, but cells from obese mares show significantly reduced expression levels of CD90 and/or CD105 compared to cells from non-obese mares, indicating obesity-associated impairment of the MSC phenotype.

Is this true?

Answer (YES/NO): YES